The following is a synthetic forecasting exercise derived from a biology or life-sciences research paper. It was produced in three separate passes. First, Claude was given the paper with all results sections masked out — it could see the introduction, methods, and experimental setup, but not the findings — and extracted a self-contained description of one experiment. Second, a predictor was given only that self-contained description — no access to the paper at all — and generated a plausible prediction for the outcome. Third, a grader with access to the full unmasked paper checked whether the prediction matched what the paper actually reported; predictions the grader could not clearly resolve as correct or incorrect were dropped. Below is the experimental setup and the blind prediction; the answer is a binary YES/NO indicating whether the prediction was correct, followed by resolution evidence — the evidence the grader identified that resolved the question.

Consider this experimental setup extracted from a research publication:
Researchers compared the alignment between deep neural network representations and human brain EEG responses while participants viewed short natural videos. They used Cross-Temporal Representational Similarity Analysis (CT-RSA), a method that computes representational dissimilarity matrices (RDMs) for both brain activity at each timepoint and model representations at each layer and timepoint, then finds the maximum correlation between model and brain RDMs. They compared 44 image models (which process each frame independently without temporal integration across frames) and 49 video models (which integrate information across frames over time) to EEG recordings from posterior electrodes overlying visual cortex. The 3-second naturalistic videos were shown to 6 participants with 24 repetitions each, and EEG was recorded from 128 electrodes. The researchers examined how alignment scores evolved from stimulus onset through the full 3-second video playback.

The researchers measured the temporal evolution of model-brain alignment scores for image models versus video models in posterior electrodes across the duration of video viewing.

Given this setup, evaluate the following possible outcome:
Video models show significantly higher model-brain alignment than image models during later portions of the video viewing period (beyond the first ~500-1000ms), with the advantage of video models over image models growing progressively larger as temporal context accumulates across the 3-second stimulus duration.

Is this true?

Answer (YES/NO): NO